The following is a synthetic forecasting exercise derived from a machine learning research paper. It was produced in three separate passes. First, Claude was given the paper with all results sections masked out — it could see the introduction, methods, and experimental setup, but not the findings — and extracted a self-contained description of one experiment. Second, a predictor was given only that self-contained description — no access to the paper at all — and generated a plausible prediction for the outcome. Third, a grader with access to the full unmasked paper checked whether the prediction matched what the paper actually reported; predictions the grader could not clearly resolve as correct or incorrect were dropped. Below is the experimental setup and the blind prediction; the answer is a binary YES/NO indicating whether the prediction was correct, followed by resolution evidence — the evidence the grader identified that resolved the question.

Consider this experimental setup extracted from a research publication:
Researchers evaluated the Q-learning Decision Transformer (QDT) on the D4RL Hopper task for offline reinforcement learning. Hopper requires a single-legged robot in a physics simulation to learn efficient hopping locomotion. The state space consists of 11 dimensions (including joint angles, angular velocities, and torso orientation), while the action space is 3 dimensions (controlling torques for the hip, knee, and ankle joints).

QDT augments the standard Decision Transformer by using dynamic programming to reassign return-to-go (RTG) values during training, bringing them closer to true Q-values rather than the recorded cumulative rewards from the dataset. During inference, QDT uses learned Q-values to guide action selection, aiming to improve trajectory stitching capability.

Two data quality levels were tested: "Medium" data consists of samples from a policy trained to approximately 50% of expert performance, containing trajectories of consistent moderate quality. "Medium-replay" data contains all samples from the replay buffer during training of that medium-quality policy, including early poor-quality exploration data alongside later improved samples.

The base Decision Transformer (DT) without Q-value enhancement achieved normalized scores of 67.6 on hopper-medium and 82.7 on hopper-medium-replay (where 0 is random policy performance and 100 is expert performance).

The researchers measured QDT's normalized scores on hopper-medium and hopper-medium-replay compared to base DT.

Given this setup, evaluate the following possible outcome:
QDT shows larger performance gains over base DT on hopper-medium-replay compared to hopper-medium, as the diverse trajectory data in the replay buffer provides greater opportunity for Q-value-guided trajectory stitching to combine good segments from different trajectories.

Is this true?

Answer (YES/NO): NO